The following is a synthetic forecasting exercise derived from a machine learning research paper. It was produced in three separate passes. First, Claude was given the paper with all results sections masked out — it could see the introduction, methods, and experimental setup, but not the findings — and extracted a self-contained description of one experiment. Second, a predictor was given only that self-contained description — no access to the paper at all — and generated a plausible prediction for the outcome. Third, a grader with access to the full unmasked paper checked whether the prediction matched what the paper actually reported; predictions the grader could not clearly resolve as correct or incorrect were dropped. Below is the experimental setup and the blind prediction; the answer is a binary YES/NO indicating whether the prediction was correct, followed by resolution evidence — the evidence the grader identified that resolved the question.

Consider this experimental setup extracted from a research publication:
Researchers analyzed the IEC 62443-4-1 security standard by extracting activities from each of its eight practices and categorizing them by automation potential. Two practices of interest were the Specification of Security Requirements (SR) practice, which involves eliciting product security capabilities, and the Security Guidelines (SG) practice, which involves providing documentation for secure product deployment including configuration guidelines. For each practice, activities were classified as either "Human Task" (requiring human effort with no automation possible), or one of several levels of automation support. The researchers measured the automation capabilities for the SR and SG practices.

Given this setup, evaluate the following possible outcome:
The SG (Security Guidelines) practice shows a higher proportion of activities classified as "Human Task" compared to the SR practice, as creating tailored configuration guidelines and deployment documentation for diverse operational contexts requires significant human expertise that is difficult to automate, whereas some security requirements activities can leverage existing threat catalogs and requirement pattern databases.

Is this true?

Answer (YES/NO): YES